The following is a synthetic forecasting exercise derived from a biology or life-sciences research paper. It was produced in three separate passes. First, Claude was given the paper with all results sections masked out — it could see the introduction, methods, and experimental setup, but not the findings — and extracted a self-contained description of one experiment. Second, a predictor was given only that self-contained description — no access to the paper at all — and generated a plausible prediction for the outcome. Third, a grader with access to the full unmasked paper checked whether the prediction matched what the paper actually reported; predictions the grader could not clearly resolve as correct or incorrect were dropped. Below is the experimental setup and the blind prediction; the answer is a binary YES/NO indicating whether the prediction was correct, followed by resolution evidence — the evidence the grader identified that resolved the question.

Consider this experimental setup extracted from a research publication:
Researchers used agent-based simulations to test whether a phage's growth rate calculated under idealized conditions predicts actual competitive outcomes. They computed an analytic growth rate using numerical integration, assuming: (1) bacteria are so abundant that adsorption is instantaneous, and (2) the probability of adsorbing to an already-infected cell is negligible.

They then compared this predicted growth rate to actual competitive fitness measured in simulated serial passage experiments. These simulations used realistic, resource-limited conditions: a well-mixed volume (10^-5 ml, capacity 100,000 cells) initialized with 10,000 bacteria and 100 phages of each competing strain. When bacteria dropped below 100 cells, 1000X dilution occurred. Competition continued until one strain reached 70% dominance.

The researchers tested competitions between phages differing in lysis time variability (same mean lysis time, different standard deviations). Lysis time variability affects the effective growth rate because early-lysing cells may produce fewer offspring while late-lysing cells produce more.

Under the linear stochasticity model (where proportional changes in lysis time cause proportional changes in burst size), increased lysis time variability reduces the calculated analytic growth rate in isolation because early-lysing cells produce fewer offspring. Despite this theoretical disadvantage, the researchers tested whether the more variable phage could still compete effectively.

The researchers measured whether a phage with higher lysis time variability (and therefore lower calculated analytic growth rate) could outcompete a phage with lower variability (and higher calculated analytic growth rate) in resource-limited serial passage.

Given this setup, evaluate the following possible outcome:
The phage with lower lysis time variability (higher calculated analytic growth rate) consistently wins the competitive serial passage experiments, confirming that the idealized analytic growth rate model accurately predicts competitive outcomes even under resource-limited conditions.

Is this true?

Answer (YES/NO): NO